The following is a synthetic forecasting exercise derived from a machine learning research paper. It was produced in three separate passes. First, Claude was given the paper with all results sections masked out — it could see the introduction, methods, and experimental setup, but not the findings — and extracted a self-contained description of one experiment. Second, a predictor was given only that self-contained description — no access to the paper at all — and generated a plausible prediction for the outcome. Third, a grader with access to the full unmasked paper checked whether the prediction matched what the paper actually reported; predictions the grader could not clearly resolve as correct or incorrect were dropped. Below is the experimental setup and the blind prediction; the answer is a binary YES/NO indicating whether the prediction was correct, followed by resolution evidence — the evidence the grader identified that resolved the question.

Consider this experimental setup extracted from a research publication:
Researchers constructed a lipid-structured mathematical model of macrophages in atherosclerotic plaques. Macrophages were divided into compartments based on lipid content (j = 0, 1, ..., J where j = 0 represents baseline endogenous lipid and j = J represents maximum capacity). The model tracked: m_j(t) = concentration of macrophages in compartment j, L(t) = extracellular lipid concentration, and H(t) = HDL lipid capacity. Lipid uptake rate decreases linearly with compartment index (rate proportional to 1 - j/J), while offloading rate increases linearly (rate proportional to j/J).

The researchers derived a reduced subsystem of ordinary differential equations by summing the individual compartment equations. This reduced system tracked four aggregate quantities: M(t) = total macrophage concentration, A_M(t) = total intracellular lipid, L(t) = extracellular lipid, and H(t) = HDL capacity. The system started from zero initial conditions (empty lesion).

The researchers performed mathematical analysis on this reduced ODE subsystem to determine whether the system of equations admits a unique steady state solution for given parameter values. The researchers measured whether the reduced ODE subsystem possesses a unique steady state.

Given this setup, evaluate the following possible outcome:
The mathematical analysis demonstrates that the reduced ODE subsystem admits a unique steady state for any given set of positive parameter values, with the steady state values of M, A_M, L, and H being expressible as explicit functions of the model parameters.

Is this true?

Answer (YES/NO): NO